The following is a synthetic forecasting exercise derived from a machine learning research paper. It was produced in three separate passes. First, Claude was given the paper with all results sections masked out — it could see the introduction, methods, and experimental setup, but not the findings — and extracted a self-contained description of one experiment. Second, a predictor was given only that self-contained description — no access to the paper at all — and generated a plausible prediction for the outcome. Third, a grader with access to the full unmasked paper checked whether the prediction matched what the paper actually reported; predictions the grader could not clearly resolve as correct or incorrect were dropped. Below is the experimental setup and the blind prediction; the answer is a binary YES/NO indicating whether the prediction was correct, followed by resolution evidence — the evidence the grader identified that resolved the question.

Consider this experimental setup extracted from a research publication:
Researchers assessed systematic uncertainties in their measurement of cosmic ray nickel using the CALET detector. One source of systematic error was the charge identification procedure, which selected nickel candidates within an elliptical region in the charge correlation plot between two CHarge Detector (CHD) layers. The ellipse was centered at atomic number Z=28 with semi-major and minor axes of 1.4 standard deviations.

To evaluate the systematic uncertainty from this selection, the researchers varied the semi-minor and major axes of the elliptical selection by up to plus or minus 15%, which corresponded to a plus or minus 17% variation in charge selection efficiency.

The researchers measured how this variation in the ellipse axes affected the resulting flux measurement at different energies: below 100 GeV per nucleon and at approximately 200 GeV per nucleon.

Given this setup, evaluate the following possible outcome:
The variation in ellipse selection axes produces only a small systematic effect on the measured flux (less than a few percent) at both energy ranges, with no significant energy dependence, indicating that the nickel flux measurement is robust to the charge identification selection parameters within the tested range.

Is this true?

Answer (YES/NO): NO